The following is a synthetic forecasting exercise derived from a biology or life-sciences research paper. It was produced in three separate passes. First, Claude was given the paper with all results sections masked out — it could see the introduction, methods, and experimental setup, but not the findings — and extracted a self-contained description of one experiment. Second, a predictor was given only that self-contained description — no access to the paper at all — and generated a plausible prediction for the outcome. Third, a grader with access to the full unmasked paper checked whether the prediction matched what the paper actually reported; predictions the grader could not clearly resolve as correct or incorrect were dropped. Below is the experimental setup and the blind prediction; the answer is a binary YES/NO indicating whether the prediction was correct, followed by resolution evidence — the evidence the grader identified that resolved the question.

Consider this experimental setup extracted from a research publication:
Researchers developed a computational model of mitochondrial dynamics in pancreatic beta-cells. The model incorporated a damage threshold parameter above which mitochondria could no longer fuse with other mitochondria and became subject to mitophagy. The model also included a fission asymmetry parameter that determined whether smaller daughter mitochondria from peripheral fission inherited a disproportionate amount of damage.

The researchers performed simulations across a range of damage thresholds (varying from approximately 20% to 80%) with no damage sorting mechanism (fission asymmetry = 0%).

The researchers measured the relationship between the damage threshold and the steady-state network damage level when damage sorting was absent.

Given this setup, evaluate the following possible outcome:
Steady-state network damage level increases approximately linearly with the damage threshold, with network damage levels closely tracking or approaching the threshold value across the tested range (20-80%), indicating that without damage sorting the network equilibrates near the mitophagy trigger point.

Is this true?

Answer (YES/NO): YES